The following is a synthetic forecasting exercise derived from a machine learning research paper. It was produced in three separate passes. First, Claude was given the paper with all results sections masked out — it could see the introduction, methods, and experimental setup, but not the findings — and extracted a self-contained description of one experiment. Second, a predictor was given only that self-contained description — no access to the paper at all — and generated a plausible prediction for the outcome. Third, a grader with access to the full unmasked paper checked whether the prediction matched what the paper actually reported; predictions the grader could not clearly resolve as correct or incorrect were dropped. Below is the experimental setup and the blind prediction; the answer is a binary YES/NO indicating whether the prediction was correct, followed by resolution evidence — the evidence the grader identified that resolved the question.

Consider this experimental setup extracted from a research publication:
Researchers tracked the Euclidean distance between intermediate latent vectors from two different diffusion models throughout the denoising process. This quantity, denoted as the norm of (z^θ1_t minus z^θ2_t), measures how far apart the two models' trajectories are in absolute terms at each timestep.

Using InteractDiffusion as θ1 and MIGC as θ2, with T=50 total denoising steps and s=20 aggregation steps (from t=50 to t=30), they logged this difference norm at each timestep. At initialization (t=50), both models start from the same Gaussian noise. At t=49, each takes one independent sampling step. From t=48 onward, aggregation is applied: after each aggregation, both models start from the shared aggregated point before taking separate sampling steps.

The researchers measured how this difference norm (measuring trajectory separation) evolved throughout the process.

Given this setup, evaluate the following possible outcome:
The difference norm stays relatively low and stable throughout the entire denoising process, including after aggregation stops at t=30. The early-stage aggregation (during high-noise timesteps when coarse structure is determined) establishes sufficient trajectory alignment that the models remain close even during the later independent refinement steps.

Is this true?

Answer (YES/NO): NO